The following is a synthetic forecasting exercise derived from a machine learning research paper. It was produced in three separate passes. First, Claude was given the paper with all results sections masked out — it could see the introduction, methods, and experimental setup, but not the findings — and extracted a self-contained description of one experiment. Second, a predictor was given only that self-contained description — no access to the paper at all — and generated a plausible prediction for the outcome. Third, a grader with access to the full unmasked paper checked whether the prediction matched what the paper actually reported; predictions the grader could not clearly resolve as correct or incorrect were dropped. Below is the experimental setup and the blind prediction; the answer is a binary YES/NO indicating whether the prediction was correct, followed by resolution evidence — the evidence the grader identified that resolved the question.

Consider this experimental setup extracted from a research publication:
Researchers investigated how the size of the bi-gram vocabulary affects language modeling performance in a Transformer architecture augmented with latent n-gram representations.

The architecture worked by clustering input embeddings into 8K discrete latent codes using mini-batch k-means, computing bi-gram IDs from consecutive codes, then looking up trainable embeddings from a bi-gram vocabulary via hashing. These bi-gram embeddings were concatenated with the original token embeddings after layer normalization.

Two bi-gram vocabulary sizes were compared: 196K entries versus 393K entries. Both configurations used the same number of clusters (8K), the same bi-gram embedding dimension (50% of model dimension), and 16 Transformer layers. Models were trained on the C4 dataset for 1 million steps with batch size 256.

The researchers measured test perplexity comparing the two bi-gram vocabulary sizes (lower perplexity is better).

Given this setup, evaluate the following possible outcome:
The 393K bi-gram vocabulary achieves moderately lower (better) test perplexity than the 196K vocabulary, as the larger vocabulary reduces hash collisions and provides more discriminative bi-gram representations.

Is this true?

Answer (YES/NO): YES